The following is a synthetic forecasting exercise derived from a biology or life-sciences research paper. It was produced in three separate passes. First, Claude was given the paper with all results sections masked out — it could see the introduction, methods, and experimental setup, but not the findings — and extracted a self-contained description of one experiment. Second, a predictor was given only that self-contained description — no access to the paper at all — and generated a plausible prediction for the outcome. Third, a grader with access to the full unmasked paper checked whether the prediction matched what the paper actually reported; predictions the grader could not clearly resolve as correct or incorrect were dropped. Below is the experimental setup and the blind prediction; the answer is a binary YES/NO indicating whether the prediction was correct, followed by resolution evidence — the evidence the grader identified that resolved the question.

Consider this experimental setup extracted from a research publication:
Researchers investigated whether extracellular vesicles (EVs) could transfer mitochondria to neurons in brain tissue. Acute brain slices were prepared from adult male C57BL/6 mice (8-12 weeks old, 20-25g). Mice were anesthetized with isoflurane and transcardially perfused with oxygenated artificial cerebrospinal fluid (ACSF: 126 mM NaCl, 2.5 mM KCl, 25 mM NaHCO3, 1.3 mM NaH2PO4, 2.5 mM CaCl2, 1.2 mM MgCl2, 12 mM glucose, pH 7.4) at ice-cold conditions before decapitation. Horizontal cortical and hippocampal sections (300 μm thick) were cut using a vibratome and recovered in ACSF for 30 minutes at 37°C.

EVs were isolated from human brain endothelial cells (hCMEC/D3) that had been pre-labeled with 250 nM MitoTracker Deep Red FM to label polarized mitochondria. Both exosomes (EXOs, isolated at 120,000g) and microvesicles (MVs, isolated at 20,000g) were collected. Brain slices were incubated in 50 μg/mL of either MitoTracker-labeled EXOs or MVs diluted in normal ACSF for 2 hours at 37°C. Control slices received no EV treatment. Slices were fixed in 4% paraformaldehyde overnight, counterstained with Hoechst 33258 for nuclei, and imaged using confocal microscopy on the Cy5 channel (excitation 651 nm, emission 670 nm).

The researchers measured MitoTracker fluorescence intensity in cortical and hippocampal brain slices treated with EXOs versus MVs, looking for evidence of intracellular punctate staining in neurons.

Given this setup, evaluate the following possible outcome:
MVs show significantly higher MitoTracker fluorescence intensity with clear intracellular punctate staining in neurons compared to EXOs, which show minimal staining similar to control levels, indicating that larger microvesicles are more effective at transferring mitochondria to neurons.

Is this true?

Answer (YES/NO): YES